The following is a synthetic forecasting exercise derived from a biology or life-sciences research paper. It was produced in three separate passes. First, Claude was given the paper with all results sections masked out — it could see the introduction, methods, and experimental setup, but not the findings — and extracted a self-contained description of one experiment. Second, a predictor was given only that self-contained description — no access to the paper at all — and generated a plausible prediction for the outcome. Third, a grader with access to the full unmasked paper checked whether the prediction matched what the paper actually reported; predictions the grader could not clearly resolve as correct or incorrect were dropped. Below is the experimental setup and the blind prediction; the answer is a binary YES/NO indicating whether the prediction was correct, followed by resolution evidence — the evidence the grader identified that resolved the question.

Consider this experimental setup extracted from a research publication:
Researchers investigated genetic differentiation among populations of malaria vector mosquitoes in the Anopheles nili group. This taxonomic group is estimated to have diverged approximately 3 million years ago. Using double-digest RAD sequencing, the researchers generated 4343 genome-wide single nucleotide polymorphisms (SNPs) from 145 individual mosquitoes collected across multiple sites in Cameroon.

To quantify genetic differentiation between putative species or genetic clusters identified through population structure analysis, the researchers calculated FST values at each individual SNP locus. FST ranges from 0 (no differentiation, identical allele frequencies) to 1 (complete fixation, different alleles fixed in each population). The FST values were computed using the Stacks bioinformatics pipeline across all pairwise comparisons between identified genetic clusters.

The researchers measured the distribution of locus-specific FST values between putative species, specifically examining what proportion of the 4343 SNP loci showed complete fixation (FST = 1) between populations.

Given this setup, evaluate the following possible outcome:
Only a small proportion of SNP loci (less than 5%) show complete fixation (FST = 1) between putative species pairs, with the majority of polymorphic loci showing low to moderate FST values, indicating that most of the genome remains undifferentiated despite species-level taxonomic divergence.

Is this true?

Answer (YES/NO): NO